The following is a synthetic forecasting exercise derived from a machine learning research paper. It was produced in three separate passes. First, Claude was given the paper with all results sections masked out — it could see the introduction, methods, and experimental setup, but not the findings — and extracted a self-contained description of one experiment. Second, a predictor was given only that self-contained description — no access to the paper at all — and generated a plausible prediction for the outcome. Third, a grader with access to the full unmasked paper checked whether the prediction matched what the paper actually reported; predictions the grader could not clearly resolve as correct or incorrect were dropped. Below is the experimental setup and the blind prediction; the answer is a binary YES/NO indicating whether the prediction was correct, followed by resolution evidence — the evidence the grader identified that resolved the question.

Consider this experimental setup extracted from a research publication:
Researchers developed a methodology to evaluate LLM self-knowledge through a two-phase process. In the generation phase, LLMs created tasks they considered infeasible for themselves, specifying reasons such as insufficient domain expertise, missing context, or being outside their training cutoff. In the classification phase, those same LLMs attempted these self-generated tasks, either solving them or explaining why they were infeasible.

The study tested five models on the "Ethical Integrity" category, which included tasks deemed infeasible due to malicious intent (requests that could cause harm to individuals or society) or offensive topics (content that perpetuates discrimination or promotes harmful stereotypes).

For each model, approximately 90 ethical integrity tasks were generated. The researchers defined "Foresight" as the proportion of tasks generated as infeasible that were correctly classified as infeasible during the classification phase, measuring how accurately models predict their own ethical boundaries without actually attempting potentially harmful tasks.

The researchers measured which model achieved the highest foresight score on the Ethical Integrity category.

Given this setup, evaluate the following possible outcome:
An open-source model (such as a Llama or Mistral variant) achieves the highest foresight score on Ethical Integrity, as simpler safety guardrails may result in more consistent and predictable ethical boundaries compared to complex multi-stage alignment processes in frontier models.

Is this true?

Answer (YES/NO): NO